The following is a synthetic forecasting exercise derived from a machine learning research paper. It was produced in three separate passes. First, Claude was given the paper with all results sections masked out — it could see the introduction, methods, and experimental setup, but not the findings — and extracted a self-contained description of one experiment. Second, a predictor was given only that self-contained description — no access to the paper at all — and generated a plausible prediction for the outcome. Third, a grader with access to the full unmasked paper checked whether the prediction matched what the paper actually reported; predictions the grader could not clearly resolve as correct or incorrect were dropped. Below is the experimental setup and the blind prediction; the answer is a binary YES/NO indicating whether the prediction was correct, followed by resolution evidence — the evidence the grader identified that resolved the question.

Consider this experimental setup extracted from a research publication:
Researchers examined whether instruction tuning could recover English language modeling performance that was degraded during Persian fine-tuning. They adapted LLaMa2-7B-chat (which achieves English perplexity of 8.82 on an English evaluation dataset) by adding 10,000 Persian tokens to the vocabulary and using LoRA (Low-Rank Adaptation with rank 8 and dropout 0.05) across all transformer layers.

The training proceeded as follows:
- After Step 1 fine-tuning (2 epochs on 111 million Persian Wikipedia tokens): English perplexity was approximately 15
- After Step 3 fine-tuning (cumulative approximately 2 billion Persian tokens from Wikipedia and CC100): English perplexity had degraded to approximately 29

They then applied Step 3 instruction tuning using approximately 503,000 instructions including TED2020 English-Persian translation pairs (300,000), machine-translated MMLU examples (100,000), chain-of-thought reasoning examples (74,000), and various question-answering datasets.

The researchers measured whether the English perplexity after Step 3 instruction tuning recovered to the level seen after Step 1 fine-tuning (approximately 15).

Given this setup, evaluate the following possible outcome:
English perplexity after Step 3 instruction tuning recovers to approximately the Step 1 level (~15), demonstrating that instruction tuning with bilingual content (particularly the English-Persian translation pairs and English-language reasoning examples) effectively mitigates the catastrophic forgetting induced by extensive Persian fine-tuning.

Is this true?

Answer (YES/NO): NO